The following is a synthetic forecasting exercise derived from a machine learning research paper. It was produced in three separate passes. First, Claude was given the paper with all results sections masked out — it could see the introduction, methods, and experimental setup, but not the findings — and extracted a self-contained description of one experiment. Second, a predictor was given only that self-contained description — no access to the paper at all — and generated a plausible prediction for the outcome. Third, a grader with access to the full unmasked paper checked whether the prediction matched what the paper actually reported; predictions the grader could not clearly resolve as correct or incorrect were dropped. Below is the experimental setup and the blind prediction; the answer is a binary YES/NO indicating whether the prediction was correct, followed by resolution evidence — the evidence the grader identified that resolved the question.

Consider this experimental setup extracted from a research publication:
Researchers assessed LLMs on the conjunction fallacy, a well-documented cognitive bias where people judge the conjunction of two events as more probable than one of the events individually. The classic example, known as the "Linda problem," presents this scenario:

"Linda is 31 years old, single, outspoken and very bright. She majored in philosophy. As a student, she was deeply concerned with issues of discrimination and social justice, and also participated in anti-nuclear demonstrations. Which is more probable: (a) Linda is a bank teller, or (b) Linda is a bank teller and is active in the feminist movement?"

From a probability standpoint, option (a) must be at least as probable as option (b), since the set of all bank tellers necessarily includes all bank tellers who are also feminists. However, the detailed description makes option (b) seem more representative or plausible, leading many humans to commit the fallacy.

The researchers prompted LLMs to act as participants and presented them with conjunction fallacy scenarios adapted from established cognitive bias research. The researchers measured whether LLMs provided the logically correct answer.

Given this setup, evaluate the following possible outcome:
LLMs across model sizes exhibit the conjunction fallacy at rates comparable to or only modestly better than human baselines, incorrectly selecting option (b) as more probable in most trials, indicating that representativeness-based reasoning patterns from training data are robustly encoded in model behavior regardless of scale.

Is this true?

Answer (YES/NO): NO